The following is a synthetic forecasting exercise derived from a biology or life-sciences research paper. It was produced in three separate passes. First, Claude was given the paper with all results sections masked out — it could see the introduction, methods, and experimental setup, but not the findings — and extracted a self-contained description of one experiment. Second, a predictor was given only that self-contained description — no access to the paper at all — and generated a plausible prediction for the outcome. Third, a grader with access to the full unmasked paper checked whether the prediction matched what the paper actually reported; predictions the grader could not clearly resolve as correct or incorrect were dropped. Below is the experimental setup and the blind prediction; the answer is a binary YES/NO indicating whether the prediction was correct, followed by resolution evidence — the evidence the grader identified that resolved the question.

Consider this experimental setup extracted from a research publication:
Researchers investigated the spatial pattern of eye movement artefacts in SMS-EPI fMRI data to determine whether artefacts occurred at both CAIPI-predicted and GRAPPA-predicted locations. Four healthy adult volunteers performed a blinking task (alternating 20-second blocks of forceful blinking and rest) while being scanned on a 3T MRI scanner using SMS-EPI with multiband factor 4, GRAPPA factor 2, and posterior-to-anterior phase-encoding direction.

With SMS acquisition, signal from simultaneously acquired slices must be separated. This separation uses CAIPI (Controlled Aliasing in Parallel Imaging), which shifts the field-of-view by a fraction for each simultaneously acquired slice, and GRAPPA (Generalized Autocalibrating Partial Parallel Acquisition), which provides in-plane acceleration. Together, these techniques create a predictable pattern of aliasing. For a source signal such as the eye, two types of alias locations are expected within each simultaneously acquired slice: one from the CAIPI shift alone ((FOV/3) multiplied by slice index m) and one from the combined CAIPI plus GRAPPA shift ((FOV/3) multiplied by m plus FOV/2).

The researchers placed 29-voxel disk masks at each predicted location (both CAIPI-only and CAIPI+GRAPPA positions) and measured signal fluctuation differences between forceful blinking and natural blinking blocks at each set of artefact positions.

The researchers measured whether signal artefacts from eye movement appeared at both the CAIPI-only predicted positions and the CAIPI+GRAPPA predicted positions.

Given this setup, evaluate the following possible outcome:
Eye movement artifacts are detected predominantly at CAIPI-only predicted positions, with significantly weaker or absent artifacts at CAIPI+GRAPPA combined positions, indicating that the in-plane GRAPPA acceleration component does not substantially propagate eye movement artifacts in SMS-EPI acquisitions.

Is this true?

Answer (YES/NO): NO